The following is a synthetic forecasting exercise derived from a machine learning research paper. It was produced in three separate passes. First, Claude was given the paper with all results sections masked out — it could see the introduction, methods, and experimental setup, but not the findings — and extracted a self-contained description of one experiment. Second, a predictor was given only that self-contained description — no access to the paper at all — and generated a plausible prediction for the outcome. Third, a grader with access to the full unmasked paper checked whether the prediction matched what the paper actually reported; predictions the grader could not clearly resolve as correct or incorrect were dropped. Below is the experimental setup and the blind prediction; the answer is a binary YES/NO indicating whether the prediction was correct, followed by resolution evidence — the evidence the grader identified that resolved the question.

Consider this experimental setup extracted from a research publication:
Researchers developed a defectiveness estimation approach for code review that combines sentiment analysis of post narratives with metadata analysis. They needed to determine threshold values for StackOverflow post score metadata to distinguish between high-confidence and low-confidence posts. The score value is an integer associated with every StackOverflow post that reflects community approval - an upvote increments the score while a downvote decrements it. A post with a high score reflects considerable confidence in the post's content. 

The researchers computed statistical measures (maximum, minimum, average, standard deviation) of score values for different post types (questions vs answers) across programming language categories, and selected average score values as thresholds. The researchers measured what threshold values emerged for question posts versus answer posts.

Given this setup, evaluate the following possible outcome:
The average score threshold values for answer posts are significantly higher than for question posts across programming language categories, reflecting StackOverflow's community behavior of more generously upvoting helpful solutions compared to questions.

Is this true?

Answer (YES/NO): YES